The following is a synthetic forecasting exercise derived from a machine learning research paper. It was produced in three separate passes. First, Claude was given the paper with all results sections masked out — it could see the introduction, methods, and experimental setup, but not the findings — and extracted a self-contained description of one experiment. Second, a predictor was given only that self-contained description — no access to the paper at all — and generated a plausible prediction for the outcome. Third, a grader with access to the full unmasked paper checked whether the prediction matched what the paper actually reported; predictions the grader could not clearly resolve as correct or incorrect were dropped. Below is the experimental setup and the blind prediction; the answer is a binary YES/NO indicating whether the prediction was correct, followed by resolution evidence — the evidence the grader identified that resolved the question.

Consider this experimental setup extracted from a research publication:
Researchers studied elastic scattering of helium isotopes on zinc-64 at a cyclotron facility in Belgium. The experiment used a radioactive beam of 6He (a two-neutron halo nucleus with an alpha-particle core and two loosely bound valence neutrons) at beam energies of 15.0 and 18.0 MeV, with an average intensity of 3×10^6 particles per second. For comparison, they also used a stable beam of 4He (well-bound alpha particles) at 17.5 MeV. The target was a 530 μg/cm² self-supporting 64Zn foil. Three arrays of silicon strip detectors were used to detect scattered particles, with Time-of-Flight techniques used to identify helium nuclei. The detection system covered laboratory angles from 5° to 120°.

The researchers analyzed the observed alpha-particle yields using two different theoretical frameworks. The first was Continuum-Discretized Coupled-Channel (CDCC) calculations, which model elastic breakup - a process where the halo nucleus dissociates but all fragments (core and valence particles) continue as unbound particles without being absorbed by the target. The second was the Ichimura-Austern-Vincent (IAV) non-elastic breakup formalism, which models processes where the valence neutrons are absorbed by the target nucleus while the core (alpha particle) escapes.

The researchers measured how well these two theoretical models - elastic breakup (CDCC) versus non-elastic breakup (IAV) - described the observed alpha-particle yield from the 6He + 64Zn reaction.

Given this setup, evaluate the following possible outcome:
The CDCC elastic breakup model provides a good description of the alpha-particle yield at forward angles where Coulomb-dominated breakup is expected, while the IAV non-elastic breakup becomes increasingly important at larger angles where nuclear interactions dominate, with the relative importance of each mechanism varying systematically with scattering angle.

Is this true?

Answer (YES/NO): NO